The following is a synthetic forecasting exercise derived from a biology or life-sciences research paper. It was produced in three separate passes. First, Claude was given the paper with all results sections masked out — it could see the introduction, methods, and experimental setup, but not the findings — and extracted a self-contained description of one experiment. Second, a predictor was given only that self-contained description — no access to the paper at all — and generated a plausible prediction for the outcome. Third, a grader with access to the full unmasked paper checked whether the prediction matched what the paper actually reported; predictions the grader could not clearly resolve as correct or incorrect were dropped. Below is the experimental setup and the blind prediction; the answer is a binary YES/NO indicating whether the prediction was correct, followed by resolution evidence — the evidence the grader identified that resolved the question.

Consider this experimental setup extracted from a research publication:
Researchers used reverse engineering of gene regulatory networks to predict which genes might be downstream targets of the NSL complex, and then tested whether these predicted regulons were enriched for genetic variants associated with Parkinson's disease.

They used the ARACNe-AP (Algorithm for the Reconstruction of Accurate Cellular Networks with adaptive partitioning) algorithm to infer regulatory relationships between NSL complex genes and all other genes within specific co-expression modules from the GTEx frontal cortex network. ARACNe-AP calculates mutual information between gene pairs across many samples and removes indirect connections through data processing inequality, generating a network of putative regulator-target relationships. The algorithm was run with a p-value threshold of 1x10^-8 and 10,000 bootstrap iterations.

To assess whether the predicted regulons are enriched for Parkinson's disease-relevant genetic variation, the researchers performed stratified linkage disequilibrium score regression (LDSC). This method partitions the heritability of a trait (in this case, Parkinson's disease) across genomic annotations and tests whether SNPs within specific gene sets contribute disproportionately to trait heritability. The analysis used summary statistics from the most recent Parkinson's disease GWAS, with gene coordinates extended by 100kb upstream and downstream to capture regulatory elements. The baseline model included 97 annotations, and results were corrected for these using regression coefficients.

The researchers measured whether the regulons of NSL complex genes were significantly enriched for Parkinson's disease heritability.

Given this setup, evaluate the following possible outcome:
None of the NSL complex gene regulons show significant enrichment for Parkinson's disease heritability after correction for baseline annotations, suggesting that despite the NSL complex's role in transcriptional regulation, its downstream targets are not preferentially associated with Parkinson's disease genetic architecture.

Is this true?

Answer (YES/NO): NO